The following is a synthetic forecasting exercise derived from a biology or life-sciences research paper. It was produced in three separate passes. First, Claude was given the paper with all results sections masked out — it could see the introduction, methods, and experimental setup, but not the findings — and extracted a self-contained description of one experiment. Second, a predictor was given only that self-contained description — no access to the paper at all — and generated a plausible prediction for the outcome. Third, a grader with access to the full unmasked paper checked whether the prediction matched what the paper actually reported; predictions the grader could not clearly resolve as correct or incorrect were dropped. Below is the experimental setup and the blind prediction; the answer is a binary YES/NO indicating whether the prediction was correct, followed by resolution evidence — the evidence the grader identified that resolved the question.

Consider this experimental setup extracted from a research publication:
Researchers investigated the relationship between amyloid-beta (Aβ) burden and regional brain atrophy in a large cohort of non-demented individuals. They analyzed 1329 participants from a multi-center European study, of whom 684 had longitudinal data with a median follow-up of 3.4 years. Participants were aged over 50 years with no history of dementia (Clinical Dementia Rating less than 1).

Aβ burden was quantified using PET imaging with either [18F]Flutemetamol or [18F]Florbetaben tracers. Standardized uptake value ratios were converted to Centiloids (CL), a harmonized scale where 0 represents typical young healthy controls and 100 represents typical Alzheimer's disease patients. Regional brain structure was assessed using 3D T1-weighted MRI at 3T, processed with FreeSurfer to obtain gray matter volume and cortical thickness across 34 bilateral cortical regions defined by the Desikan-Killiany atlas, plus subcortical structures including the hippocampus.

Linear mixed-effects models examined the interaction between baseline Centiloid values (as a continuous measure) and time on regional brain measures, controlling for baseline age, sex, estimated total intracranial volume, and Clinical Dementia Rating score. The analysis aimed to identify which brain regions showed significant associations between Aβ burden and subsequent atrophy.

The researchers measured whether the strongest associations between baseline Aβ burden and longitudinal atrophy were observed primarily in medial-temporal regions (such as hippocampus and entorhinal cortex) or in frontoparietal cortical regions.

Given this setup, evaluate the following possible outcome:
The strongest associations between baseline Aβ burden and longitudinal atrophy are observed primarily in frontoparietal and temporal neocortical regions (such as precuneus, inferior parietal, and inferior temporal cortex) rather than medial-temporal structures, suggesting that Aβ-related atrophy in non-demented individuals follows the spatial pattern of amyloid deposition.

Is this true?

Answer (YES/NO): NO